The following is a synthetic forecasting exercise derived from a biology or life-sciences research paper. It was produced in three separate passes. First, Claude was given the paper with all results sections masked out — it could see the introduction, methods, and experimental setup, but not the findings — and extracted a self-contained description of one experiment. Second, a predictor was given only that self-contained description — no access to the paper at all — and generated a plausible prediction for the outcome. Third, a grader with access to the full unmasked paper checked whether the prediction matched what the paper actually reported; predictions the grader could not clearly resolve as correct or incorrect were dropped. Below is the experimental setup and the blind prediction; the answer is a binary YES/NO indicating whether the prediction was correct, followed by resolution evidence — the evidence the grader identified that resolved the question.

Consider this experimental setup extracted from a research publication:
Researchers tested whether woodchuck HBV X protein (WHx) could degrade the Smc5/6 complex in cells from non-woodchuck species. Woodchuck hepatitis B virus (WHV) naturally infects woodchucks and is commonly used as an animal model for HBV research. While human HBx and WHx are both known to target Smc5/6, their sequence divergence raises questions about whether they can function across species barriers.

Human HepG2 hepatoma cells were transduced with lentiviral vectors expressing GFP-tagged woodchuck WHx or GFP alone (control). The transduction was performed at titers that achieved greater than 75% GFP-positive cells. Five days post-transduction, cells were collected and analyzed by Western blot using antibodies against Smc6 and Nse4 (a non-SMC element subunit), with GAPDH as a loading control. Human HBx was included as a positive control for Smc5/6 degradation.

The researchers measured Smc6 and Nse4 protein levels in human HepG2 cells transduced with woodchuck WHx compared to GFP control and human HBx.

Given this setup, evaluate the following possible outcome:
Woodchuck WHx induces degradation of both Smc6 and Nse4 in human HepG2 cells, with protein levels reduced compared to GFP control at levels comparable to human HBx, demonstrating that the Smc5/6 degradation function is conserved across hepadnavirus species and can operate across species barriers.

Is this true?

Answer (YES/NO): YES